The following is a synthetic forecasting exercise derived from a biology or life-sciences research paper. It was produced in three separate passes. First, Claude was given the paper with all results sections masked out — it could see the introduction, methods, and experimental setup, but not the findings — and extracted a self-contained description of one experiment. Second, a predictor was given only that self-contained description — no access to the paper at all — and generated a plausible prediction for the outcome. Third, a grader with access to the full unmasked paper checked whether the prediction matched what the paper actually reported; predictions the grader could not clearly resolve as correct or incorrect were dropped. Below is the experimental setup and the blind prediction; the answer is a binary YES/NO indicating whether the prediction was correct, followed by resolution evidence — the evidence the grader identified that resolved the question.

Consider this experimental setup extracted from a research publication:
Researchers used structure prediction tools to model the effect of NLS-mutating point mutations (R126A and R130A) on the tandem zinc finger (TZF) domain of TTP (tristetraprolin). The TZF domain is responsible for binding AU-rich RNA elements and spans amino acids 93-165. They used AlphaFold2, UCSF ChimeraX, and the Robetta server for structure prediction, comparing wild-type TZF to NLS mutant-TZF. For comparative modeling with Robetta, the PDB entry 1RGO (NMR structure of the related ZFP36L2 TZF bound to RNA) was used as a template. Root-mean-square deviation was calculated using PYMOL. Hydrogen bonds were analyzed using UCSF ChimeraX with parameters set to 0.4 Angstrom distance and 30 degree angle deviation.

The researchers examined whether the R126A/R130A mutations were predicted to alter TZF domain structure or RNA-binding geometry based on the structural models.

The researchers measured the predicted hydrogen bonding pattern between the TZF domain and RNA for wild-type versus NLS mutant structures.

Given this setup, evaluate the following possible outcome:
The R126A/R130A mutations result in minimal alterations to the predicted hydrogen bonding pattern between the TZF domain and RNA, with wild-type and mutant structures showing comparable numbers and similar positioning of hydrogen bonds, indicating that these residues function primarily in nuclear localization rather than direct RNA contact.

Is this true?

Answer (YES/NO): YES